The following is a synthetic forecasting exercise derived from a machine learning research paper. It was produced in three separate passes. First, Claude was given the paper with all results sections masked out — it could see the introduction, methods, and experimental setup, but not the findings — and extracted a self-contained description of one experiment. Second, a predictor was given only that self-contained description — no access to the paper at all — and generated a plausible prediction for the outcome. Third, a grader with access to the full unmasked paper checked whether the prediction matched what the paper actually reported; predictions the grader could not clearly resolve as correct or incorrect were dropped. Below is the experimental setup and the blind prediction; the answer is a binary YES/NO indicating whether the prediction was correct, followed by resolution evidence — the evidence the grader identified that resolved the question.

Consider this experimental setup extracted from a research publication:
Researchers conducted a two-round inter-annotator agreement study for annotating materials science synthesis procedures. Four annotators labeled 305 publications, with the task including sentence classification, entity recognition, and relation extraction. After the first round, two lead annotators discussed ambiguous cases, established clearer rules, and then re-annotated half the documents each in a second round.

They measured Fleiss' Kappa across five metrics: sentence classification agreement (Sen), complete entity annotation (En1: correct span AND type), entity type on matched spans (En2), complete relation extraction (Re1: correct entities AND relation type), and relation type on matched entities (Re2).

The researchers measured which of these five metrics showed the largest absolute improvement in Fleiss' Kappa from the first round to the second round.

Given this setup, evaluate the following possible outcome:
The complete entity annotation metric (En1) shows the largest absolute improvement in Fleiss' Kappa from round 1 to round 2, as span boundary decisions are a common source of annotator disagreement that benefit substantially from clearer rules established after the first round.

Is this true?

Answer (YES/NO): YES